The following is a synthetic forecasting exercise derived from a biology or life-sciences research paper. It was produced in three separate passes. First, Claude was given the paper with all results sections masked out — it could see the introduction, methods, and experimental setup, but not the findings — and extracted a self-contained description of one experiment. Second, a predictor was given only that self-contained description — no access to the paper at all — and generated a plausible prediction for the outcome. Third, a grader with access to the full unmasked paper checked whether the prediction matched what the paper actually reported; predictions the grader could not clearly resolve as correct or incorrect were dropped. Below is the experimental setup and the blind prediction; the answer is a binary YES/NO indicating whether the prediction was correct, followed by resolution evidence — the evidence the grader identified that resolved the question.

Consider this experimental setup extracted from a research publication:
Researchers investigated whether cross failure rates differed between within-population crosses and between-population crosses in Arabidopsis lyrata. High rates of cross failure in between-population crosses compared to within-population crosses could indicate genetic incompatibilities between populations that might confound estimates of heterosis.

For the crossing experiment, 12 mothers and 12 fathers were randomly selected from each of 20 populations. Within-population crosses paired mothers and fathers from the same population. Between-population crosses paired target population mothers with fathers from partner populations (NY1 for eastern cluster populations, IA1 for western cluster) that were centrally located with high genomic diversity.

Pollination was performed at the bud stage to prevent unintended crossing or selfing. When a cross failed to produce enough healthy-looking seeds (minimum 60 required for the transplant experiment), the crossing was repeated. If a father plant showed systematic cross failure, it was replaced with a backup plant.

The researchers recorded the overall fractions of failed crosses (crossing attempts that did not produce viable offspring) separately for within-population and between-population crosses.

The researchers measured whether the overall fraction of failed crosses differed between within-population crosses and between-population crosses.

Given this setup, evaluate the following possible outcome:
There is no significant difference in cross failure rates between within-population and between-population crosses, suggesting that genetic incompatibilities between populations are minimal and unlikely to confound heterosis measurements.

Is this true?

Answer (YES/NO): YES